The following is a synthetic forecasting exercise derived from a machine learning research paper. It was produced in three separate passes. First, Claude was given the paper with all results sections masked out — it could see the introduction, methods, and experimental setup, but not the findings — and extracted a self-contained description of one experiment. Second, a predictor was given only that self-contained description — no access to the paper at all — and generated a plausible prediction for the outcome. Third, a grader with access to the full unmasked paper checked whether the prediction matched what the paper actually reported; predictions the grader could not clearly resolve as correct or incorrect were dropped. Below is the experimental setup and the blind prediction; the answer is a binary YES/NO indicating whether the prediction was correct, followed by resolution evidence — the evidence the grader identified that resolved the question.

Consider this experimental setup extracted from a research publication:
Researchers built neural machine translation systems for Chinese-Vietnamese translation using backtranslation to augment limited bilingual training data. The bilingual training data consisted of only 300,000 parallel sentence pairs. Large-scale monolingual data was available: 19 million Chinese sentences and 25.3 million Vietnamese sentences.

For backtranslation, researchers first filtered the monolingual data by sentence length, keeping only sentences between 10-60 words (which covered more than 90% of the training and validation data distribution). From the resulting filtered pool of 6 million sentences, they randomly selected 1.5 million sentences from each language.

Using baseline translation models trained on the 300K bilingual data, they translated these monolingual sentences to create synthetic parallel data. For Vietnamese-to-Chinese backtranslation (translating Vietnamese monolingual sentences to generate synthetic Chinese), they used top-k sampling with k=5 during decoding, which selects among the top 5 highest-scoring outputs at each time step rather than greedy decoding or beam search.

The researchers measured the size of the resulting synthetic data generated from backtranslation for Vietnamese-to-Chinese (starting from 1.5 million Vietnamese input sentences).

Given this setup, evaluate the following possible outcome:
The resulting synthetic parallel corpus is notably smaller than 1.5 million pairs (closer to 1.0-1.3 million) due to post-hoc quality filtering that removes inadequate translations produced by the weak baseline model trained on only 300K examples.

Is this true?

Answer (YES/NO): NO